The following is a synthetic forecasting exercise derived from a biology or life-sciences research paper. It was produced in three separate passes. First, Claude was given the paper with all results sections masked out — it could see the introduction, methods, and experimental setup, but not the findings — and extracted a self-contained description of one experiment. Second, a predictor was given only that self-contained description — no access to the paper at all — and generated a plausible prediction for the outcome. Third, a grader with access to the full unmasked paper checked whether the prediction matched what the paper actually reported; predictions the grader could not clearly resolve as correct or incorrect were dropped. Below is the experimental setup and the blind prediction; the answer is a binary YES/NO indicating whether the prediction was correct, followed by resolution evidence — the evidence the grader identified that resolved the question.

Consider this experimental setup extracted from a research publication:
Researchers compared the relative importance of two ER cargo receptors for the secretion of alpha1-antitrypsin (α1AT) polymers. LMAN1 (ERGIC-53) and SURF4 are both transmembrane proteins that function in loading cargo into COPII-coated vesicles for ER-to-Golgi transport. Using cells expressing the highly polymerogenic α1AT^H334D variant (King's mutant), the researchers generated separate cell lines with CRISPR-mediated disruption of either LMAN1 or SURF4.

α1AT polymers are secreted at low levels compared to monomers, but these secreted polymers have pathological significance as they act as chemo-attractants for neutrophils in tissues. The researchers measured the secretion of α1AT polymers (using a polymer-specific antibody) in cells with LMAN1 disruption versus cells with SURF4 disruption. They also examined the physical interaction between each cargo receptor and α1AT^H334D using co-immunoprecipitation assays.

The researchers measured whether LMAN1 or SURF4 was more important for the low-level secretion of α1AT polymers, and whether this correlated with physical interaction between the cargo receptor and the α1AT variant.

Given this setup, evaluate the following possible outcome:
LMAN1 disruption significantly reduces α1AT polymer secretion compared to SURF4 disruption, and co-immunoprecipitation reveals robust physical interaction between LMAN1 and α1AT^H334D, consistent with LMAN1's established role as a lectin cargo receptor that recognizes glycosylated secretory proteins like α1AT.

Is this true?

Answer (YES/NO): NO